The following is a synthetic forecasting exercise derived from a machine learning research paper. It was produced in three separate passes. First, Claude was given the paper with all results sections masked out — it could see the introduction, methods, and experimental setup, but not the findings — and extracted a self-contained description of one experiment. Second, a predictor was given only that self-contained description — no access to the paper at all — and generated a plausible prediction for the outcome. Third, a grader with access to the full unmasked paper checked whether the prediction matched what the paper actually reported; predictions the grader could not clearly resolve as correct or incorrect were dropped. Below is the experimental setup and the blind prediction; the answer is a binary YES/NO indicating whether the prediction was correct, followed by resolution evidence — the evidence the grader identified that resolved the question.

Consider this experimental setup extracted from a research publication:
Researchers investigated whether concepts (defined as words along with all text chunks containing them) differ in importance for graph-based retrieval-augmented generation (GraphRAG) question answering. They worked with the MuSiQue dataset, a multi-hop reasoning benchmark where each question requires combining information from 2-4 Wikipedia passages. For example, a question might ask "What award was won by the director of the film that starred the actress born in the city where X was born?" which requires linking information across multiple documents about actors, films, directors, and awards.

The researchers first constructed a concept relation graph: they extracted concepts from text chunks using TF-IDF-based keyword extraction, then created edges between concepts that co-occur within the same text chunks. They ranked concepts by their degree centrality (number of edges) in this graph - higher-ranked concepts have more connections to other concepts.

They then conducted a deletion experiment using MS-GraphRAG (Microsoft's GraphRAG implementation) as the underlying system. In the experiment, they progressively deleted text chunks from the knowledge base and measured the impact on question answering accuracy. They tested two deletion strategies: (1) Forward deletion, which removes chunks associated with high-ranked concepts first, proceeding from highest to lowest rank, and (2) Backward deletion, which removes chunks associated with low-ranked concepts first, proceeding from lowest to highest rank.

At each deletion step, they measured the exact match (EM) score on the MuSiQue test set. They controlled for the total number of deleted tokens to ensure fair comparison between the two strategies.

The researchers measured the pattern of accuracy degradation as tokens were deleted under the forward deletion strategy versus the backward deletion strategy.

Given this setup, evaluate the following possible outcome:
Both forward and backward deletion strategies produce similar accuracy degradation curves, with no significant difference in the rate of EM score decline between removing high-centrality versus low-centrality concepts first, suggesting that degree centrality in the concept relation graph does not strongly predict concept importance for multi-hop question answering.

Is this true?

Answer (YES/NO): NO